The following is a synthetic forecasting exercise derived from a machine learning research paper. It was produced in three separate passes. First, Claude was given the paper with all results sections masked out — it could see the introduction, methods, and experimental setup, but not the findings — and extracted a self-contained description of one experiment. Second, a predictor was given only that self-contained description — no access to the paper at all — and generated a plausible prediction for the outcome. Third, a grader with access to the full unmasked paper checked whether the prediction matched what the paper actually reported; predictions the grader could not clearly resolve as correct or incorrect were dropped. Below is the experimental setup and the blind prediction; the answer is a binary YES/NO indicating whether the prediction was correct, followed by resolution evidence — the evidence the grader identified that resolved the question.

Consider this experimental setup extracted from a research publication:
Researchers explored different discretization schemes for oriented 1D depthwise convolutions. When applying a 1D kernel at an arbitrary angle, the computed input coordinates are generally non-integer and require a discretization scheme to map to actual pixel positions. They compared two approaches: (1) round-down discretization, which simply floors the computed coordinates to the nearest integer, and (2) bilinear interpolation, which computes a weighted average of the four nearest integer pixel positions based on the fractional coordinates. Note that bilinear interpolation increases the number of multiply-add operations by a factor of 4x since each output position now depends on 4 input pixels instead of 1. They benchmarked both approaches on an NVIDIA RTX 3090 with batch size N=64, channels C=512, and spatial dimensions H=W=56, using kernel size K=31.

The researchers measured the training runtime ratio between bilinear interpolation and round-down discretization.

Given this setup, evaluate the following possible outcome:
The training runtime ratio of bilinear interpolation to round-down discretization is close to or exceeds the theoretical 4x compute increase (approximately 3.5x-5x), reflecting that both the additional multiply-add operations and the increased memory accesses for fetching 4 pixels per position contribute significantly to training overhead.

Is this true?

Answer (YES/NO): NO